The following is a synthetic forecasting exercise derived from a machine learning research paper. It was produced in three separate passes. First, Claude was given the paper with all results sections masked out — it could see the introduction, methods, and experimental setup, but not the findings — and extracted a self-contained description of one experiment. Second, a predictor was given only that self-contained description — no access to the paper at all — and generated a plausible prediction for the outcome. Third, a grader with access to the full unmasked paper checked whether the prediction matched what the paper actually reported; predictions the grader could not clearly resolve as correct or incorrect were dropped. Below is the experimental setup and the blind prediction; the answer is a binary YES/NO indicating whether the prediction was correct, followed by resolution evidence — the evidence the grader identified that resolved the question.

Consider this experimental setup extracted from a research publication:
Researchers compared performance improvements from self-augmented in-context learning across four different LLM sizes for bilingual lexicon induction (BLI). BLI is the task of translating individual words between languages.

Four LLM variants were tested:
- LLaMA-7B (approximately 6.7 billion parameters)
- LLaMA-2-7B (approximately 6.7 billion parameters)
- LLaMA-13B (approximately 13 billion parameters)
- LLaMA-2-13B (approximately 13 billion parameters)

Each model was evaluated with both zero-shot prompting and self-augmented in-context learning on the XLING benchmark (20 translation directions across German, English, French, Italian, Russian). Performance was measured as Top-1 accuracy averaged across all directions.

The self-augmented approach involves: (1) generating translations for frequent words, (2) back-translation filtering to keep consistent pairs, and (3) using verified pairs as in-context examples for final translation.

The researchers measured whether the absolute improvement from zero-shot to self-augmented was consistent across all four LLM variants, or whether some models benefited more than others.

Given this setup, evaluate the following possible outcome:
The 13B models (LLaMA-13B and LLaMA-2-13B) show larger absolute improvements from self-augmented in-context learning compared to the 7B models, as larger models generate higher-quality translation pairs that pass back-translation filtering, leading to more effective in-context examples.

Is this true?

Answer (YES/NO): YES